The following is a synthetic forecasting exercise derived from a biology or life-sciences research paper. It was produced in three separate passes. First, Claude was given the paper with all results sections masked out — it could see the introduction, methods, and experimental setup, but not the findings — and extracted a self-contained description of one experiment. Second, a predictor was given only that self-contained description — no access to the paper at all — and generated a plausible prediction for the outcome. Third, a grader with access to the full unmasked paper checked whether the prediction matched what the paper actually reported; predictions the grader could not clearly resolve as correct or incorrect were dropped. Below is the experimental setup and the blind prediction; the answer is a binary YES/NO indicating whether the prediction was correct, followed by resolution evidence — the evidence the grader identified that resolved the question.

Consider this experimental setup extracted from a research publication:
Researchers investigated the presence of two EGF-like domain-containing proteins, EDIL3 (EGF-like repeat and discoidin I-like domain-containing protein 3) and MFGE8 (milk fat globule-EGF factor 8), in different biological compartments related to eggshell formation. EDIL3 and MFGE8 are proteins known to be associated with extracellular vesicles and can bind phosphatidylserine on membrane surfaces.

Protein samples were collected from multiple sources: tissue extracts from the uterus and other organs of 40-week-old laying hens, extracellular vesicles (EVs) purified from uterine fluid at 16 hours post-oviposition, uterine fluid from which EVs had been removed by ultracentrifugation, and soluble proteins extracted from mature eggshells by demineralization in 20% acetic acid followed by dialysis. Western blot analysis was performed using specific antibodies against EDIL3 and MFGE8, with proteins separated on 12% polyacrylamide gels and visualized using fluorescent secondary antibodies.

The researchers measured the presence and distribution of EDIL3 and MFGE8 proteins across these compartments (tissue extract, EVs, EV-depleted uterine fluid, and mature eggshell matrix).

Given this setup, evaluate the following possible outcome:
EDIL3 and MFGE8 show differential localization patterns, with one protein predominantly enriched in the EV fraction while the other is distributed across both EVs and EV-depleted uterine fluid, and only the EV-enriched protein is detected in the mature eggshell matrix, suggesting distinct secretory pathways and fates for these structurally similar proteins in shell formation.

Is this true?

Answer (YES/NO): NO